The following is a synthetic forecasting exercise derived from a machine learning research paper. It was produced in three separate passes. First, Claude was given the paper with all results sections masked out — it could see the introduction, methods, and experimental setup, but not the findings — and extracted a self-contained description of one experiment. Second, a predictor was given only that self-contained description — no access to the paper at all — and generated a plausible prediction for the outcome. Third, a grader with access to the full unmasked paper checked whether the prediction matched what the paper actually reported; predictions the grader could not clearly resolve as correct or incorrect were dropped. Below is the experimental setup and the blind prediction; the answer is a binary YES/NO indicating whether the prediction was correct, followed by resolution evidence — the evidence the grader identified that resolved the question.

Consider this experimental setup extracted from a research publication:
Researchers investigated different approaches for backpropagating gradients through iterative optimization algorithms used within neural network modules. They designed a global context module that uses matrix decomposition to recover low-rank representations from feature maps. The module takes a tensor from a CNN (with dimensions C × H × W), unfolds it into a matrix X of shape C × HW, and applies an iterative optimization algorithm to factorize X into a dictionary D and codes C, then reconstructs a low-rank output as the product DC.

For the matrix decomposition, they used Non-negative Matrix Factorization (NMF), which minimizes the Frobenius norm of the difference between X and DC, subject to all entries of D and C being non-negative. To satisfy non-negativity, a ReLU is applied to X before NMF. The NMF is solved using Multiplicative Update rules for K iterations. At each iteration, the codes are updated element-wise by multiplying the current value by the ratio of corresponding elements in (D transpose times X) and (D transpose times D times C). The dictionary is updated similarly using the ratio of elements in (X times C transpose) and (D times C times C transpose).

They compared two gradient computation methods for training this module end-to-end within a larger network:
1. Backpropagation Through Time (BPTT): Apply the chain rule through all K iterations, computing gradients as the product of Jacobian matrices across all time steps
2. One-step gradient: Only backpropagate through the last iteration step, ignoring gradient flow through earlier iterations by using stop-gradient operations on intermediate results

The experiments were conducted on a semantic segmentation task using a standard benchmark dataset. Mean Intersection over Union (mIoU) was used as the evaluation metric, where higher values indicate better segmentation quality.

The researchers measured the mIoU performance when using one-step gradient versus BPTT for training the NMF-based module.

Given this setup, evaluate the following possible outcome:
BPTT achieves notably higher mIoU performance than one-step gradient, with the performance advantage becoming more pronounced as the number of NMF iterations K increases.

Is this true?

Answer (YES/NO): NO